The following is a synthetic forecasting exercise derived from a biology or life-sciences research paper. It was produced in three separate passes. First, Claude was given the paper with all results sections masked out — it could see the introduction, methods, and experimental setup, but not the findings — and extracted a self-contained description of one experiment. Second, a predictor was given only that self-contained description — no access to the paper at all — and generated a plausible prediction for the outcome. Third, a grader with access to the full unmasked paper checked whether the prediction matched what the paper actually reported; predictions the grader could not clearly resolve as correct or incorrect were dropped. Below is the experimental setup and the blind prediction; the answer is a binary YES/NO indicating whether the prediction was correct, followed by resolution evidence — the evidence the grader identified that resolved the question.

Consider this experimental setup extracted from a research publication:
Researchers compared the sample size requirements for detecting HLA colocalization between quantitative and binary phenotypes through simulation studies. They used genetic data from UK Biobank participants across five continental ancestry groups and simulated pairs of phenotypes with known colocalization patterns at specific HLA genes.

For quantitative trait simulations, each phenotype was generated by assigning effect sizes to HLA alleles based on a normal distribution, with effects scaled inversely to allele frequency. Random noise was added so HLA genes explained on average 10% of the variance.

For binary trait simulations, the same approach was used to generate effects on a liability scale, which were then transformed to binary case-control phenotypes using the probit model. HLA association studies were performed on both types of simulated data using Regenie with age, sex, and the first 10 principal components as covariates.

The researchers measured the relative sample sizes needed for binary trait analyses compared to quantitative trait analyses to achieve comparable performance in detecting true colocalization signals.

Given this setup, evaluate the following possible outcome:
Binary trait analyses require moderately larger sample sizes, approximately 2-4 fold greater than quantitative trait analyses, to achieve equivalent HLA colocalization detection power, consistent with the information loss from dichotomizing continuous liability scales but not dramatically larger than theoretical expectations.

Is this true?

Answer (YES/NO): NO